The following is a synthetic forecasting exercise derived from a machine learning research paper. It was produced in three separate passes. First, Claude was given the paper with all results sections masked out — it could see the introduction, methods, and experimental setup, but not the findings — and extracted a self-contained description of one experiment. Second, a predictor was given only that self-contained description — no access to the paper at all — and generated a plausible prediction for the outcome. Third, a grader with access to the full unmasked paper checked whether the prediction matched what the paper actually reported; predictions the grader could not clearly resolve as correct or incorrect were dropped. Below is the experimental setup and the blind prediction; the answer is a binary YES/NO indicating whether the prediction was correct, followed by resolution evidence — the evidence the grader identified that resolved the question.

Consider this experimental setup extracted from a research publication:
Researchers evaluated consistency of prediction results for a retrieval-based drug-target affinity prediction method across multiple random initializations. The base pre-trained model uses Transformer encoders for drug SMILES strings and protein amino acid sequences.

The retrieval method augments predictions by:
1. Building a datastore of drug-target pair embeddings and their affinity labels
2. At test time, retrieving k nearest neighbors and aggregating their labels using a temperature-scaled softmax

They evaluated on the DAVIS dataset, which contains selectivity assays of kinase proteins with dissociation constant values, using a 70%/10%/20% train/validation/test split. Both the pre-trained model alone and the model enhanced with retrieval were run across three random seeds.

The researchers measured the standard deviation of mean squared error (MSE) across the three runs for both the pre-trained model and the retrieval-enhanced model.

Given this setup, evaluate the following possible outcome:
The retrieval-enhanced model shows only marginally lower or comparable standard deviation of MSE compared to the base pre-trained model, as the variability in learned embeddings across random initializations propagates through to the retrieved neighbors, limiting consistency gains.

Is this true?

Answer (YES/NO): NO